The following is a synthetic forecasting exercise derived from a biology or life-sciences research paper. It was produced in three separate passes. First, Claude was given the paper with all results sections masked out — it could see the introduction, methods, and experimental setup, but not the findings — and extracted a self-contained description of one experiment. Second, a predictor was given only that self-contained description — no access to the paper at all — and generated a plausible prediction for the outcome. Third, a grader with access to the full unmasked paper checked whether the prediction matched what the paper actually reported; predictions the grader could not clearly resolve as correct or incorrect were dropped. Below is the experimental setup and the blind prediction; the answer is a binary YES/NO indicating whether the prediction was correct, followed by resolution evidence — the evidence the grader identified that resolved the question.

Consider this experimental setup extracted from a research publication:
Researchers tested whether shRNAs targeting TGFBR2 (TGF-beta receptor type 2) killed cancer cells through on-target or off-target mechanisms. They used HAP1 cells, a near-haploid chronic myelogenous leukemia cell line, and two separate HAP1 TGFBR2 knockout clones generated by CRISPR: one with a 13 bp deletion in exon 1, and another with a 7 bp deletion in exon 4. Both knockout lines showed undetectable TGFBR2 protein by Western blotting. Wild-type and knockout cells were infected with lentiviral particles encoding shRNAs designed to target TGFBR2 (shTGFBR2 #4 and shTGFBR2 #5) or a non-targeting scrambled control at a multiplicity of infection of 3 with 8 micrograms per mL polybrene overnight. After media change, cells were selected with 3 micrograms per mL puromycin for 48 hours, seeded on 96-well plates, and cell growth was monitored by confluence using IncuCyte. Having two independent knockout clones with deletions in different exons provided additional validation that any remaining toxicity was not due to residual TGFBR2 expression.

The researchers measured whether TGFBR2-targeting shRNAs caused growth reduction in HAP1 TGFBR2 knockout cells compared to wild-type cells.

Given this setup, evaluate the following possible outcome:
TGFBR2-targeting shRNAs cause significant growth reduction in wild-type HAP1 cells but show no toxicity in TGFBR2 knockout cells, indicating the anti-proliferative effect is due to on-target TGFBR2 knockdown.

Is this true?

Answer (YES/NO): NO